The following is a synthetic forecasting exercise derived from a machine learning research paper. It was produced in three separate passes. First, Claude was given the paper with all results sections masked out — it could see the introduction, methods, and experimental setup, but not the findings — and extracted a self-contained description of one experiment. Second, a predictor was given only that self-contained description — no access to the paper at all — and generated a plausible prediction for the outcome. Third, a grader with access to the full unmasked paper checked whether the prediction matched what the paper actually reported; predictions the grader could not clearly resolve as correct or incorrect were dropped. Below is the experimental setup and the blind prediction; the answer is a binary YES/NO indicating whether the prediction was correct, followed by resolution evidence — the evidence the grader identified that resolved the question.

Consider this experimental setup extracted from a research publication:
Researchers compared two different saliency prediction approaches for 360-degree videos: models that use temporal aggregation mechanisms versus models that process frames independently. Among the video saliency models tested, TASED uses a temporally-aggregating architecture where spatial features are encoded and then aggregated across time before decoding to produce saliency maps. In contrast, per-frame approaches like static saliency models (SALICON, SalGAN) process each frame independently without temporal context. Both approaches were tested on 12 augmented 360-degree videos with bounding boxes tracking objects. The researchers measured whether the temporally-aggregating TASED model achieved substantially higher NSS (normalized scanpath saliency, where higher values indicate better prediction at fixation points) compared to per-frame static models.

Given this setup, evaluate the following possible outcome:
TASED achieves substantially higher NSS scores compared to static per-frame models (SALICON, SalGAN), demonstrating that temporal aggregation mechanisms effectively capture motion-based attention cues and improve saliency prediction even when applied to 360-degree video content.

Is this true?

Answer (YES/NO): NO